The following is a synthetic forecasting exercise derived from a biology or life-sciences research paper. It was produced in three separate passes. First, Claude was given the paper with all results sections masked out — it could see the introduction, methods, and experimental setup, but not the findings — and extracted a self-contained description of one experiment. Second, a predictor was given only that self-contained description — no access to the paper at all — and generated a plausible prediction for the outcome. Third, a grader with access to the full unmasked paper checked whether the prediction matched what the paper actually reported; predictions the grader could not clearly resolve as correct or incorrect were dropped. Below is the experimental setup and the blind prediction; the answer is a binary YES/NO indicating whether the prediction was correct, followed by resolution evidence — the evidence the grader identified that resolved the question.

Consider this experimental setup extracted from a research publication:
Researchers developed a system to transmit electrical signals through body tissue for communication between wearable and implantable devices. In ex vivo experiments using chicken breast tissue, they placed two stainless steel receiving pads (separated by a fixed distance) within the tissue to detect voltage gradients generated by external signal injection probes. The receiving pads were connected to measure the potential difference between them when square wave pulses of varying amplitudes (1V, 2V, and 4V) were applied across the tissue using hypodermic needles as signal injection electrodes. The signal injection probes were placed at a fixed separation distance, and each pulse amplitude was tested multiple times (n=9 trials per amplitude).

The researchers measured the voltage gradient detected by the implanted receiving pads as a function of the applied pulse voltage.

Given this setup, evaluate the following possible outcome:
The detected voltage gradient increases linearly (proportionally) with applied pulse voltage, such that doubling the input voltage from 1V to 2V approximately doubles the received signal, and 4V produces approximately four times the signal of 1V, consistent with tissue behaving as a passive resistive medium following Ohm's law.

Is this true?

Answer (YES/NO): YES